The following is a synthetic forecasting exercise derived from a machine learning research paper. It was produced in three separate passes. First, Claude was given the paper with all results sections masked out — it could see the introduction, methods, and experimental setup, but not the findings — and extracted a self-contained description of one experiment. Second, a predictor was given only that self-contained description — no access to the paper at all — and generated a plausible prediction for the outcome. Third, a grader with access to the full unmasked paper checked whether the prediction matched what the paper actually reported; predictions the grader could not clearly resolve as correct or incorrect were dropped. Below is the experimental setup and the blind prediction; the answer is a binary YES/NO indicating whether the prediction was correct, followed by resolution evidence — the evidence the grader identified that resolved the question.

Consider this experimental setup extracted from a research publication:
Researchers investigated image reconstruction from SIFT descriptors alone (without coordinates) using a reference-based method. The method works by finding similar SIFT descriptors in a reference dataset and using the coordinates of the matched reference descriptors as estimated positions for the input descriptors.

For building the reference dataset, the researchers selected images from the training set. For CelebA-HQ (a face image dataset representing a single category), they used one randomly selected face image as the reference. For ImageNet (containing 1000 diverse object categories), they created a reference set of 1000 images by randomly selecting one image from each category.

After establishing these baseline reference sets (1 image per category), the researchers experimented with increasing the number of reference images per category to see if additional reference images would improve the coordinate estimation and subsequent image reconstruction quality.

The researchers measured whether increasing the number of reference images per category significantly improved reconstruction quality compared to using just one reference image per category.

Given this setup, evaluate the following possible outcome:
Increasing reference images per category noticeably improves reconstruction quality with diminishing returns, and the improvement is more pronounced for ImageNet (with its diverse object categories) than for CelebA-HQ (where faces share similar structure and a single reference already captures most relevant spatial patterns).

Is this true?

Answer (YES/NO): NO